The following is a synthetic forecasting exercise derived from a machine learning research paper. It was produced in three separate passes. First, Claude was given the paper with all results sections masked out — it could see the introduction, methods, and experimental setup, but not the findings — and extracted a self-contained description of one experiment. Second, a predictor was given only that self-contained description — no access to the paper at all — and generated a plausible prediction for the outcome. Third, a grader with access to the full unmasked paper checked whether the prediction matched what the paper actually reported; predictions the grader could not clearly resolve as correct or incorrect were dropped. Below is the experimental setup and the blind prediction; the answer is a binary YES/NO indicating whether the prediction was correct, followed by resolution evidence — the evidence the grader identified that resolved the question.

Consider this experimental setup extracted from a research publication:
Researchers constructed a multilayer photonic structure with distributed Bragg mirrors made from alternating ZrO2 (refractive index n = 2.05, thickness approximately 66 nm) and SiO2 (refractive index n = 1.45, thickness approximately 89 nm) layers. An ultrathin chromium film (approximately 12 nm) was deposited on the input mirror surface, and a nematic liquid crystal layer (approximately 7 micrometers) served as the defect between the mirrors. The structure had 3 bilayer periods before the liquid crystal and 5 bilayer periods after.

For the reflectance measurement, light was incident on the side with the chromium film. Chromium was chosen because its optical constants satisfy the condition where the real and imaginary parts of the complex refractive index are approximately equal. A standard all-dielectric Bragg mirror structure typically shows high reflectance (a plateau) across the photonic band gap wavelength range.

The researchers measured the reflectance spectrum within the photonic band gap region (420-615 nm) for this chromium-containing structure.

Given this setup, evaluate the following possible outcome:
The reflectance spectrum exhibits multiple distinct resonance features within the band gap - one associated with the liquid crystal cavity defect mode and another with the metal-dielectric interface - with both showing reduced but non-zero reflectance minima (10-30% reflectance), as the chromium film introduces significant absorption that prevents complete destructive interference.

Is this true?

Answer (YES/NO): NO